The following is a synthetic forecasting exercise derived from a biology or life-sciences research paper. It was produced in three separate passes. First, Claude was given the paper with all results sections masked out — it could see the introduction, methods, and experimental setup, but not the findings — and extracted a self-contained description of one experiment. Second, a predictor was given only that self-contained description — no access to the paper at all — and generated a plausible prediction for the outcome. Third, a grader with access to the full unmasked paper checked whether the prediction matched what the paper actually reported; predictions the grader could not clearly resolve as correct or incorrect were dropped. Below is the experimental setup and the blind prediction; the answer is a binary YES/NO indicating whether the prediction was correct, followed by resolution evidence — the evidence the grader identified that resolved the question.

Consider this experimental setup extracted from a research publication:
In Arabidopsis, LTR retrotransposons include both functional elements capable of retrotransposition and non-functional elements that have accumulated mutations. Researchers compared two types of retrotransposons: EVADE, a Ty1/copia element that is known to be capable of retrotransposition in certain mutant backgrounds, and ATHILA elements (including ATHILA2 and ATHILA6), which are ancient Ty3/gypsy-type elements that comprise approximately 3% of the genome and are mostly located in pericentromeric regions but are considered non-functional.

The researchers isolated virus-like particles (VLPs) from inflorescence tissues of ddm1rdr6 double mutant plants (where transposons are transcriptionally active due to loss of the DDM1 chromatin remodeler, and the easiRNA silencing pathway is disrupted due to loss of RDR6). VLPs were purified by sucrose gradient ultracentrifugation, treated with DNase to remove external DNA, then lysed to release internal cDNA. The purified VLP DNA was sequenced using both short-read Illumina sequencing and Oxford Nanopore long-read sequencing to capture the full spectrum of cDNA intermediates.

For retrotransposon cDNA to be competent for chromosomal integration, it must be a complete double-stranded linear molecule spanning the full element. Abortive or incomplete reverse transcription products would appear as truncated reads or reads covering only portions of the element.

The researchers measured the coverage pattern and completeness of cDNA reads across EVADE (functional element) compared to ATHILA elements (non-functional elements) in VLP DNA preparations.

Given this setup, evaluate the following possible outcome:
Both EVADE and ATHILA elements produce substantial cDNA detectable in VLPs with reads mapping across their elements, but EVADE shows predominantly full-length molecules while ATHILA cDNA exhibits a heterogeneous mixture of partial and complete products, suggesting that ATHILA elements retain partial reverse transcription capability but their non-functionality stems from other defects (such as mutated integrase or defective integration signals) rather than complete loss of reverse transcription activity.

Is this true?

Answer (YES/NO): NO